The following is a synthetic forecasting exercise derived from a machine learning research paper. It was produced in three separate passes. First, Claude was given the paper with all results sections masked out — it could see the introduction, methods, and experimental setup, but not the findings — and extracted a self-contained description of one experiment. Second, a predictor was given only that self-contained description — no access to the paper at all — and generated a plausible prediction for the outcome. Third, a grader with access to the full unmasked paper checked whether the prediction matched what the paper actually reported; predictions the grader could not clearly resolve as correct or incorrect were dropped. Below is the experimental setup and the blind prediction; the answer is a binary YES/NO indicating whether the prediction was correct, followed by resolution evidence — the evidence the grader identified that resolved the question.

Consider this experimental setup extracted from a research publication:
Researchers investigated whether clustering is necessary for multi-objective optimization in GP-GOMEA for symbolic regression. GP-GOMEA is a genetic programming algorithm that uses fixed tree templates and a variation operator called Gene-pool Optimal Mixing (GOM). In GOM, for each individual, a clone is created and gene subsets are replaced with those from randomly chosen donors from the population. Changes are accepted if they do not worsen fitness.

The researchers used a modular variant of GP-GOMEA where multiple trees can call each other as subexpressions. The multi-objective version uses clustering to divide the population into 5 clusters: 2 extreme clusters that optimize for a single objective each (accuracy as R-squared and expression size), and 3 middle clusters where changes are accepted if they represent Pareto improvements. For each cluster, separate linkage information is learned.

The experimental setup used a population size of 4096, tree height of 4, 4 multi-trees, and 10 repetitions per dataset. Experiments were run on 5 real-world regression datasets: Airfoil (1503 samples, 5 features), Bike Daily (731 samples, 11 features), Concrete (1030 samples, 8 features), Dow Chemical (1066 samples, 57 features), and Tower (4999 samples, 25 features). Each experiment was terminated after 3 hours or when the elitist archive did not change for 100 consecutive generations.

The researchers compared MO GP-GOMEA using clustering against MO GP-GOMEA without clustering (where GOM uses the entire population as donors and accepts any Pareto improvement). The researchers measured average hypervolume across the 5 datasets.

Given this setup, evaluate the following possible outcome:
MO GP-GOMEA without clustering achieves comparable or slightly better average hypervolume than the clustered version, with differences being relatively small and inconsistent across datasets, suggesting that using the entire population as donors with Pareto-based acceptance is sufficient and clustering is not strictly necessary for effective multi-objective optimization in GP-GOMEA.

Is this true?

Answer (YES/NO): NO